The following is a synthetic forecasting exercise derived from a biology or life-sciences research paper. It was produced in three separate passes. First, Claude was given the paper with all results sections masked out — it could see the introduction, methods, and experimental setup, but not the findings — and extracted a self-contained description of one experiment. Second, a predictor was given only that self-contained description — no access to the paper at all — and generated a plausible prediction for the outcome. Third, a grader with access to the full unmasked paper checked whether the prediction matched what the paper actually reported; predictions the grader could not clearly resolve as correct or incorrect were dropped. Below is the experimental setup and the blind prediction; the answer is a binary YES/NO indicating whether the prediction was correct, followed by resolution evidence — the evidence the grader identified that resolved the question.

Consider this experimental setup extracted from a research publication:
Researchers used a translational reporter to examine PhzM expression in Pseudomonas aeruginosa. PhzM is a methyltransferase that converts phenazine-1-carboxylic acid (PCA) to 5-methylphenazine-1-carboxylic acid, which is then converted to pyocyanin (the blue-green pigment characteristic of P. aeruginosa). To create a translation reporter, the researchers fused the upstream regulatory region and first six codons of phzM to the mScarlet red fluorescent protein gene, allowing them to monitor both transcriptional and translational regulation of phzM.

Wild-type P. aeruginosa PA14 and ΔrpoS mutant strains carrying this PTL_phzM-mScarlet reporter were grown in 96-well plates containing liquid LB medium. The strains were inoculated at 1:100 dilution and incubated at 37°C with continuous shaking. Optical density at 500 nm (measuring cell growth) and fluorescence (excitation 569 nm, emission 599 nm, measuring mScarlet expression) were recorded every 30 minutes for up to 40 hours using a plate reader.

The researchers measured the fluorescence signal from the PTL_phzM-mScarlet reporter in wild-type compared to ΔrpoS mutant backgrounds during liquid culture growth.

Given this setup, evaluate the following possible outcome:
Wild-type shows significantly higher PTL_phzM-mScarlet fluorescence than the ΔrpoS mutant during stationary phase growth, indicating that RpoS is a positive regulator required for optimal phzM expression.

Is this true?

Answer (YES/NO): NO